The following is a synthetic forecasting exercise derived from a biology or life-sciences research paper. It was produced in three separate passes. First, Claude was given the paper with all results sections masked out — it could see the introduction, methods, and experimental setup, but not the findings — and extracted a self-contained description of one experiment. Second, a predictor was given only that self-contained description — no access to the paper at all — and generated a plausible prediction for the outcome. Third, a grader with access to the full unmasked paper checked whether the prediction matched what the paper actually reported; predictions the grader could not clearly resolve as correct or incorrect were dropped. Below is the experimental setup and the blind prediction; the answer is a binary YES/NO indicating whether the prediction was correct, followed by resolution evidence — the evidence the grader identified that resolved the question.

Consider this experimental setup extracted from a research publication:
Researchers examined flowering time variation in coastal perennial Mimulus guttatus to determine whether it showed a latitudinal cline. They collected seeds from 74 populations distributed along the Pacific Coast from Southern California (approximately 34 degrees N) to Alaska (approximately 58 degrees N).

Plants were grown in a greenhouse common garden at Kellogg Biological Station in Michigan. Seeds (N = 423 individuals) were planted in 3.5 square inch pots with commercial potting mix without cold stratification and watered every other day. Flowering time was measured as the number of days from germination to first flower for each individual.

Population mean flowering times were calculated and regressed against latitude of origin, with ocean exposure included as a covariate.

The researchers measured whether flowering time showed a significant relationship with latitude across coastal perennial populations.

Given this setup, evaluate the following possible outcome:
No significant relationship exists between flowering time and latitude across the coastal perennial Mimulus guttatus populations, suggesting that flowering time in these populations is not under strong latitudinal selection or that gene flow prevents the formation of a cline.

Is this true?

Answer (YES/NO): YES